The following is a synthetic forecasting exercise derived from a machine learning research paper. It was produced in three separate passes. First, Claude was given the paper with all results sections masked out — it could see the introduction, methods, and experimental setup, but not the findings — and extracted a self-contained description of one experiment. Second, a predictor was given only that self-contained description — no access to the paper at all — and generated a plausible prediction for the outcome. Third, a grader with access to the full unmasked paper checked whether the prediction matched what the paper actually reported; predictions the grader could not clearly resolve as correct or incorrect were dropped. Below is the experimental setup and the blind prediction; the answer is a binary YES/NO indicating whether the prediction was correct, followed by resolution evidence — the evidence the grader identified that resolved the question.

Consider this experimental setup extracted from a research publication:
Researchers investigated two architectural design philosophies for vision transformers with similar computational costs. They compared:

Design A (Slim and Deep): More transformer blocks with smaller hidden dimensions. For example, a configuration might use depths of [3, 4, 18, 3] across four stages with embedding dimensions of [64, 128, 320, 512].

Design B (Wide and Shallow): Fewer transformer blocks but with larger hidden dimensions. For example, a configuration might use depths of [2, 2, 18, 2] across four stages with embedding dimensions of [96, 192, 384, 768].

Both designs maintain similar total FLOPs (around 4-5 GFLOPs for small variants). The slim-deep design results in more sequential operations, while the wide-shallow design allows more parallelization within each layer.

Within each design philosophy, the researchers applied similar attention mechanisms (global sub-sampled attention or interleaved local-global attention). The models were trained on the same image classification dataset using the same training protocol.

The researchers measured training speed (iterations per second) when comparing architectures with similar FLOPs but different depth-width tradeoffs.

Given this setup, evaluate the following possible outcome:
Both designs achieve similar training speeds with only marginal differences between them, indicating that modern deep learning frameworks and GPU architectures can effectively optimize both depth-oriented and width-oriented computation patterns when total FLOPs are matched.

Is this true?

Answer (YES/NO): NO